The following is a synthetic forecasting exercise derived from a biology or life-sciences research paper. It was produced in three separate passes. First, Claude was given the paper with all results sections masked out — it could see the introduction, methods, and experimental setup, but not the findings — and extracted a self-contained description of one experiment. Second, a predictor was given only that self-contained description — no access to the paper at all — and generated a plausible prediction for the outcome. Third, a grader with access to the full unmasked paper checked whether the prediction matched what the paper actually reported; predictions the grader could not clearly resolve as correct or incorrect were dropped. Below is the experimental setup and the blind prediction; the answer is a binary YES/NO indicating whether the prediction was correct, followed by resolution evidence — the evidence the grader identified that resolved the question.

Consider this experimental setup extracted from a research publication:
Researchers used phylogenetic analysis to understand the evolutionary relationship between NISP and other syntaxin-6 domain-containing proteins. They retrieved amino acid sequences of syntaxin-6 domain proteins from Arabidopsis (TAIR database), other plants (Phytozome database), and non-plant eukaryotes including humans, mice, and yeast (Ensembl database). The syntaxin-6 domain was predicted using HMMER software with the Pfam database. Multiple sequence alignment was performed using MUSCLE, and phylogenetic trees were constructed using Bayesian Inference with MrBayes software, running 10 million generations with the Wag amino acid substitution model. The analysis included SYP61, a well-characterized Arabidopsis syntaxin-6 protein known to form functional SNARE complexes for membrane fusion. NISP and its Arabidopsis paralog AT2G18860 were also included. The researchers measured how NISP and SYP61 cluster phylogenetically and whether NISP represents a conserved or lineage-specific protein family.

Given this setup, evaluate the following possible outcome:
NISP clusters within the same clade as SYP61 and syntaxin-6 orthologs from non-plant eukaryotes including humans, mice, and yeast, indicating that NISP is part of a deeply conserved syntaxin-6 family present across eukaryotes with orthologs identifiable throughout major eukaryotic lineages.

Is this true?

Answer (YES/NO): NO